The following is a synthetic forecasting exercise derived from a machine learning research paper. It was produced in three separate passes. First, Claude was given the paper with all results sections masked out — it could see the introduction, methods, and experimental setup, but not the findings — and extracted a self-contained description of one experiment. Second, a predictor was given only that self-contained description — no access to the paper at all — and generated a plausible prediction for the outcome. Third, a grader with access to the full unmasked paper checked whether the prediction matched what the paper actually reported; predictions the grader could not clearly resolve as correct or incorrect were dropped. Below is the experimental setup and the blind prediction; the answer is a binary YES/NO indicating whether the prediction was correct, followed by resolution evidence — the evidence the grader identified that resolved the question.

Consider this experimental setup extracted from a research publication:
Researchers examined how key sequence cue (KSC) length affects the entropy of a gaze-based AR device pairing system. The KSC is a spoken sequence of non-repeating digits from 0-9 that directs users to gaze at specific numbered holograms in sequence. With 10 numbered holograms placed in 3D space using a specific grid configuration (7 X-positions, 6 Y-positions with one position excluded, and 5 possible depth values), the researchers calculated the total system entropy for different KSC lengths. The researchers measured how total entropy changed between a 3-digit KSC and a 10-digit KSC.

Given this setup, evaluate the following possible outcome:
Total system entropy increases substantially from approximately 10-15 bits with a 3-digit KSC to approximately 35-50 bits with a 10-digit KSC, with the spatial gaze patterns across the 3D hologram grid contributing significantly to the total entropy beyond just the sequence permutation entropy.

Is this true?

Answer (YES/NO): NO